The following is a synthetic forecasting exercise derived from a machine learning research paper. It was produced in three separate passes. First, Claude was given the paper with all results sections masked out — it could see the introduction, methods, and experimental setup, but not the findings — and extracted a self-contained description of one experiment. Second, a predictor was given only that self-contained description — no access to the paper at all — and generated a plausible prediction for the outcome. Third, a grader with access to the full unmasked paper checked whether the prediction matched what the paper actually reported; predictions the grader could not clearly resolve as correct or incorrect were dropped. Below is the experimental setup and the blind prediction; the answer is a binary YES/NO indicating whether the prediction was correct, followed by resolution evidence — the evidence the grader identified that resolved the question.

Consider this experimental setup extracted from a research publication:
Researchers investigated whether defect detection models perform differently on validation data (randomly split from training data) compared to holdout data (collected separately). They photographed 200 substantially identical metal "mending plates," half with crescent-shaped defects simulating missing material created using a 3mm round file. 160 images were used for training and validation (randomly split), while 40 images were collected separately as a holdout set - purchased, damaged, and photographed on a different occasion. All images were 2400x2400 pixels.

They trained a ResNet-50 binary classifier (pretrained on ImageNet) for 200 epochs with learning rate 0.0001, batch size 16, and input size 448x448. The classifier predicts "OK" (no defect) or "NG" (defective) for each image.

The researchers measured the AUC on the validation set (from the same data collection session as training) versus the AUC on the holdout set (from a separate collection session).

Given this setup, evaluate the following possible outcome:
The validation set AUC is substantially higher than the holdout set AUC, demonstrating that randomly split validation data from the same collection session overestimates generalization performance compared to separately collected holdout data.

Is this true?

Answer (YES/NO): YES